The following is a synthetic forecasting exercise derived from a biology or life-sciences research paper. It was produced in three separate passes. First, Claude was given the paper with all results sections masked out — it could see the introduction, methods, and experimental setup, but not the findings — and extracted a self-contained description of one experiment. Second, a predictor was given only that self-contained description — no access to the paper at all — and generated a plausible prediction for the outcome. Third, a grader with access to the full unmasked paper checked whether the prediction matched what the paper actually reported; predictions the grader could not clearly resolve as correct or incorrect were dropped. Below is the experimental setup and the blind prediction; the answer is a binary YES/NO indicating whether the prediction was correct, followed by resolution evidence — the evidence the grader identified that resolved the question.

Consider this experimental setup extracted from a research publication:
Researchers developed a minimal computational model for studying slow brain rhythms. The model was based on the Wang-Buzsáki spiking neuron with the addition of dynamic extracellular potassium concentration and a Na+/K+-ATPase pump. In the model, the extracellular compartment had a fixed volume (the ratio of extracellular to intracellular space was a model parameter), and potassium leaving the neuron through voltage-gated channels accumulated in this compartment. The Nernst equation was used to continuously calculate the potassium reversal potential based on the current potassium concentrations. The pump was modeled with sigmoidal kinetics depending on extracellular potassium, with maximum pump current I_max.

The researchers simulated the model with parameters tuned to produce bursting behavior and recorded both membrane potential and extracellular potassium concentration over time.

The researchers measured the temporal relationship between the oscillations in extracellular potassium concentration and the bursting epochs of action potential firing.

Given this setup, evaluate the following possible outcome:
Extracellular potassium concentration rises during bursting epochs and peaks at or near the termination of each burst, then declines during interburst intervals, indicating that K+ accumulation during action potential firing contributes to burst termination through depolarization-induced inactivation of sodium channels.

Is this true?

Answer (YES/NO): NO